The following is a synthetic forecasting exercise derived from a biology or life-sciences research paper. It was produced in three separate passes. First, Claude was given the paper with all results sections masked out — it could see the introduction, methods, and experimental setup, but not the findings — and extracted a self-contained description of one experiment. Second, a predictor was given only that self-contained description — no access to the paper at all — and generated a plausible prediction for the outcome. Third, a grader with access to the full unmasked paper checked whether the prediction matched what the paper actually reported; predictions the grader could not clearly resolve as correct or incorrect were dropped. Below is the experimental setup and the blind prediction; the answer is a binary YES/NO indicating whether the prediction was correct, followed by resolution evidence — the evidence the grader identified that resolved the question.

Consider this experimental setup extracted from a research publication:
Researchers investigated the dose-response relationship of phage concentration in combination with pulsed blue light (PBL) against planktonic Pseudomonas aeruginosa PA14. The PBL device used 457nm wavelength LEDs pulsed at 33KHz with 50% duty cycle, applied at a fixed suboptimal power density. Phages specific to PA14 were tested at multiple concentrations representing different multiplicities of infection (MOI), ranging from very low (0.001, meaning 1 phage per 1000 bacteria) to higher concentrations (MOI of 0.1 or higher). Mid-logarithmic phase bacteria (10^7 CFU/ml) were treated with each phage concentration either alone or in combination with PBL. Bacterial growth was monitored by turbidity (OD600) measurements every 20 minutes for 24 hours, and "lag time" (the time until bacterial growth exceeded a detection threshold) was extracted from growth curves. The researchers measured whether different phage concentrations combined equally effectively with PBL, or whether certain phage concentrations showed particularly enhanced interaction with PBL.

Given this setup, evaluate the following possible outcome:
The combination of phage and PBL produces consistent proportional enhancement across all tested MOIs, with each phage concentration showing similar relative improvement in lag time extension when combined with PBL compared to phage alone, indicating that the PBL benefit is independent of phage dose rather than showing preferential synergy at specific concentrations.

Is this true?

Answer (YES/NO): NO